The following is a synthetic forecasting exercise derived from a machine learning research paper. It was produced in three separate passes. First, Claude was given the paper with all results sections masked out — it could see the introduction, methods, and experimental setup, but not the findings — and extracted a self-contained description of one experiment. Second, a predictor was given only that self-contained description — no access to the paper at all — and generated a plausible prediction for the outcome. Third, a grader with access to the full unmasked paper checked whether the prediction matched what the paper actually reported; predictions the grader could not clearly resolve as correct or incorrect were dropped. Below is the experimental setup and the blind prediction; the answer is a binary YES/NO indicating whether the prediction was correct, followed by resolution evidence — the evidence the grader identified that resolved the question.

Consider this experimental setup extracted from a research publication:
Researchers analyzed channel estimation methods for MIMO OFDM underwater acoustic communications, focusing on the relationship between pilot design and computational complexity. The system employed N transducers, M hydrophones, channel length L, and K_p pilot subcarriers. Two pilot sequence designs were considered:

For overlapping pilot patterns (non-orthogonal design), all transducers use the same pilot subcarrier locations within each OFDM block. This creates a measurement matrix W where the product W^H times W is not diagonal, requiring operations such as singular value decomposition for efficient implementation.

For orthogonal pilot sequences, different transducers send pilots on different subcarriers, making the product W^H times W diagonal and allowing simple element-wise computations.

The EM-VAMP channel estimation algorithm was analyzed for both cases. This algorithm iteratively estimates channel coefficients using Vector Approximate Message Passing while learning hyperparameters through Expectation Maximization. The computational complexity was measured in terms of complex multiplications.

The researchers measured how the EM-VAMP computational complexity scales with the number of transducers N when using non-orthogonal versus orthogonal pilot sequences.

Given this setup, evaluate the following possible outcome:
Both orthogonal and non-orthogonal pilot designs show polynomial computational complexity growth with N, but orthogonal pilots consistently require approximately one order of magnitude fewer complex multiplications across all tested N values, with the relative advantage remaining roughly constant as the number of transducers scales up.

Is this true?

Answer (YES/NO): NO